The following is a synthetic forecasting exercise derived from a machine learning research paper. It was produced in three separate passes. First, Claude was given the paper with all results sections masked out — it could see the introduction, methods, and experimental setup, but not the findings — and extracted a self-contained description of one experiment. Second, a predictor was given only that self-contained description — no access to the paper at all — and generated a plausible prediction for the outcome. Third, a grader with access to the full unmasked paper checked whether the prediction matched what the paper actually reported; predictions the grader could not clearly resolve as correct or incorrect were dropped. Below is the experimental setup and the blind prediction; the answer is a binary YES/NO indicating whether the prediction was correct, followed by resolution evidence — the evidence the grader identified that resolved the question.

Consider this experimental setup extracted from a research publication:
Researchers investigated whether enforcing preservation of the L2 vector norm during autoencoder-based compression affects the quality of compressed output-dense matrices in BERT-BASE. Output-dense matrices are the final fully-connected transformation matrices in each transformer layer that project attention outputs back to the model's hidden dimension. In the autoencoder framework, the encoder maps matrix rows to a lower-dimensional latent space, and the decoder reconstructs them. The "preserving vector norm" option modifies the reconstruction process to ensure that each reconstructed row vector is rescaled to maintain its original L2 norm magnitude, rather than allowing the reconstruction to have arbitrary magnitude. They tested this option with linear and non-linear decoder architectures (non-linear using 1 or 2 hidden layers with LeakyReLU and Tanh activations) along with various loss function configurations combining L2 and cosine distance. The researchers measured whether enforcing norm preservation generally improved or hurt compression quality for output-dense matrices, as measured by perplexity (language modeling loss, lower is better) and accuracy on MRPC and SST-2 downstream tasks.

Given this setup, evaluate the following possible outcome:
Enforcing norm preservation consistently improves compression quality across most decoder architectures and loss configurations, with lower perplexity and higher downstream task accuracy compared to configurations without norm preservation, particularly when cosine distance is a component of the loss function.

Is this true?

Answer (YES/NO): NO